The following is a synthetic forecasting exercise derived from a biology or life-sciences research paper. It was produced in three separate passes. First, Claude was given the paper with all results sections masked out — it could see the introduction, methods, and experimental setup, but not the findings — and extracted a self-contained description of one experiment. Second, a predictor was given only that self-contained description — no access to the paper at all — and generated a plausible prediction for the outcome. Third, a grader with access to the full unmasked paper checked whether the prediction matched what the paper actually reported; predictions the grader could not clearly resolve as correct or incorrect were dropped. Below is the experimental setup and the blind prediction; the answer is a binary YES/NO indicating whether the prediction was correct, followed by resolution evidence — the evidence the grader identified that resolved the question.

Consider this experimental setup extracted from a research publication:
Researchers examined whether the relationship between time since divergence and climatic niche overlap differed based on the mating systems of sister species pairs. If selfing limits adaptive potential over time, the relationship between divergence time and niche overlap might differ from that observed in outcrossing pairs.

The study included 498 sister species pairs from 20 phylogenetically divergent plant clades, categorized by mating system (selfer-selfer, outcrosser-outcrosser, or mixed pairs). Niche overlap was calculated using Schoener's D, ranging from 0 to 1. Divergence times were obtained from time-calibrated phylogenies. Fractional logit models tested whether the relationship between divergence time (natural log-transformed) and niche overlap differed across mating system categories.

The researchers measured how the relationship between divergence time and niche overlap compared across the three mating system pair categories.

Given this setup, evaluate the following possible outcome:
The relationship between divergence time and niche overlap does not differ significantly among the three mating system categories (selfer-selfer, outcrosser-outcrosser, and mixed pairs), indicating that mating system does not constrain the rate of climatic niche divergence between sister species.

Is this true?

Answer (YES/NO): NO